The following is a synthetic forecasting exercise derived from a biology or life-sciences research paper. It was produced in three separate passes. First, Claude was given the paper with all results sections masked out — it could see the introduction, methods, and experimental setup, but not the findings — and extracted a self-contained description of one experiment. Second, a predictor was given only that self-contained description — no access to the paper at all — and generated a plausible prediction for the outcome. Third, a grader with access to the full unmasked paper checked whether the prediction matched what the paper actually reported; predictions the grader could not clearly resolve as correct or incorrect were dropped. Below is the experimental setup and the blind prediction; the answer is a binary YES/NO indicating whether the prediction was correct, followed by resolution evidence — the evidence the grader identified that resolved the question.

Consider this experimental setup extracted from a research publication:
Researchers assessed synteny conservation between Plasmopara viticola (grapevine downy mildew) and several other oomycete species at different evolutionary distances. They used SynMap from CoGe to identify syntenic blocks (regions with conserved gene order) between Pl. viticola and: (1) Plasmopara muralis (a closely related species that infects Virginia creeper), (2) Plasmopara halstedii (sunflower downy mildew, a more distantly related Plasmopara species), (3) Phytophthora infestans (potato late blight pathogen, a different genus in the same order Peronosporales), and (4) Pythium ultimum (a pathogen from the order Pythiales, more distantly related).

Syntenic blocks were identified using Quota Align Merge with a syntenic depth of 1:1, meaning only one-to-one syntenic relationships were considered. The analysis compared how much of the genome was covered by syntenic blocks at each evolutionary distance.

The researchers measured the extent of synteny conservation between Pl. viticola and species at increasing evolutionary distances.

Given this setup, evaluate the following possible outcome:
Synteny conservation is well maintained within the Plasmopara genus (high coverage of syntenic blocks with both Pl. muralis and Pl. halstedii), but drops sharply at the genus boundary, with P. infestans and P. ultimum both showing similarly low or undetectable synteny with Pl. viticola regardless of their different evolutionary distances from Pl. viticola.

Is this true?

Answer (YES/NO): NO